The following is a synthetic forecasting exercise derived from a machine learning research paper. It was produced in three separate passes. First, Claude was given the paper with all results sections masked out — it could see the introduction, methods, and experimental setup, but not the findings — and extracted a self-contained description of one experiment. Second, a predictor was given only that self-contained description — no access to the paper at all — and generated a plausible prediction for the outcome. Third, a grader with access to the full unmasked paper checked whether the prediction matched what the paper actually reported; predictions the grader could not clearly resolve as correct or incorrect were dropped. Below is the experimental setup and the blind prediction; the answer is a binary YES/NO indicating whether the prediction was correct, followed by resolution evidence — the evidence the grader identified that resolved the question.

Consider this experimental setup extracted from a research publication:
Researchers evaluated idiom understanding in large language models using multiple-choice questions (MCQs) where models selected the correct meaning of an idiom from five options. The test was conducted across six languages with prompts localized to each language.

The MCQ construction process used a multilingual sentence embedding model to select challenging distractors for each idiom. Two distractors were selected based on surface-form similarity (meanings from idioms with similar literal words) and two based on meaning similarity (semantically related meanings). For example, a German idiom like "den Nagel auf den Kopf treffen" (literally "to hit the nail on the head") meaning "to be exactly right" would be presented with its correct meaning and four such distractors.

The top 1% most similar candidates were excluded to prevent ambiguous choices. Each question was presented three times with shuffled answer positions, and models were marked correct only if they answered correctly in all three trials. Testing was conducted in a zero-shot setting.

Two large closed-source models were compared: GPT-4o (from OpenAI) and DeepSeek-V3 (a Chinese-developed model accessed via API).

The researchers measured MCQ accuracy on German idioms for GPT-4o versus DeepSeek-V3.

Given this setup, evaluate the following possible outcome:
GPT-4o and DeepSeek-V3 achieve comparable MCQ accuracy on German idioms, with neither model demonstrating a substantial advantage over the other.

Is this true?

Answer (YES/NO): NO